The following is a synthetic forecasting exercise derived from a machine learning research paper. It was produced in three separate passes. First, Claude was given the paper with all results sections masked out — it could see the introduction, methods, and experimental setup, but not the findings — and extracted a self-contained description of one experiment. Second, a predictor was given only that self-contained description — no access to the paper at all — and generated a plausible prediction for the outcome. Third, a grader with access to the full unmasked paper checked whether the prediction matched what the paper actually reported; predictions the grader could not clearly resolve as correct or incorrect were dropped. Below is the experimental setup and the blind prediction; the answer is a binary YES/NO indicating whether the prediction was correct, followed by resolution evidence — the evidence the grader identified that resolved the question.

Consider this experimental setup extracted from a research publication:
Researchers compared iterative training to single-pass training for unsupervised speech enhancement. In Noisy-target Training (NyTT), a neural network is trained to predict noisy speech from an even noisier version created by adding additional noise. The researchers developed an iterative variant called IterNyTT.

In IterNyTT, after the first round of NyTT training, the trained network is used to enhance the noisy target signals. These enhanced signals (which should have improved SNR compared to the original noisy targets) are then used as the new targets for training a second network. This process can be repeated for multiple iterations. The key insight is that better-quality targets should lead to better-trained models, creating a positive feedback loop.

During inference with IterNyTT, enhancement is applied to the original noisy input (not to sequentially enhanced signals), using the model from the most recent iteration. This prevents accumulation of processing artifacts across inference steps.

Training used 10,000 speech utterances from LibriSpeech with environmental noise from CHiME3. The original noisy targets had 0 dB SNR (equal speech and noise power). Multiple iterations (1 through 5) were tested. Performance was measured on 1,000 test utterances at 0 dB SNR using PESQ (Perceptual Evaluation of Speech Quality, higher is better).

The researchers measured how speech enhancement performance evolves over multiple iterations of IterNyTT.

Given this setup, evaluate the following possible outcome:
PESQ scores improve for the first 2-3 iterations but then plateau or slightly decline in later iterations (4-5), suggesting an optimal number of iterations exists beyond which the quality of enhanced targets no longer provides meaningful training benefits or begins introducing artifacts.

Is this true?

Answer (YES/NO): NO